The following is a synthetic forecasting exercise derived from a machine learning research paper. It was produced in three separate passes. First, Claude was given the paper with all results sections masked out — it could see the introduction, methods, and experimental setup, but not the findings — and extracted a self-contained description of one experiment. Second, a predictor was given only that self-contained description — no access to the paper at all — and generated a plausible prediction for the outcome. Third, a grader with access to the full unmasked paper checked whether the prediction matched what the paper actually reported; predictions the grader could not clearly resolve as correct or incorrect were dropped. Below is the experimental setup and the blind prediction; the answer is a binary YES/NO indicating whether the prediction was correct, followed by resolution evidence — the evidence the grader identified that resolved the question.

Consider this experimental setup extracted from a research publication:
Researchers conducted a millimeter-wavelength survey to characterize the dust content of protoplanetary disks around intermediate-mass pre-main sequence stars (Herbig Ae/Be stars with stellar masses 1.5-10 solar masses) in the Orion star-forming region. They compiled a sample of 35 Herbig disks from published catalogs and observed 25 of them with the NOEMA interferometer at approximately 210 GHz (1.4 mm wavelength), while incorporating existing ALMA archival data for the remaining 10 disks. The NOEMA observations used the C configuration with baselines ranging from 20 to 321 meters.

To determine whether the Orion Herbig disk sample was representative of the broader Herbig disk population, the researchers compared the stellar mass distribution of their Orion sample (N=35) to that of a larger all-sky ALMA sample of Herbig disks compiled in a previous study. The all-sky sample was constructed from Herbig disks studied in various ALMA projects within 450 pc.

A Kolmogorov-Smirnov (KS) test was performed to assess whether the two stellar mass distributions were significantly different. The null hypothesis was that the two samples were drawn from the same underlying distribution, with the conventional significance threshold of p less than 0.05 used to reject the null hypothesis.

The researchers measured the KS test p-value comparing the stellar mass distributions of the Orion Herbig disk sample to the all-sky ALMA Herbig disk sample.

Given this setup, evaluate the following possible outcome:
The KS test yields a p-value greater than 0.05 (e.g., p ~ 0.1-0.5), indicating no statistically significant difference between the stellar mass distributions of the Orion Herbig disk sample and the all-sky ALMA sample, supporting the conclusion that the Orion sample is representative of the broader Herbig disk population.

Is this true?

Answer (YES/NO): YES